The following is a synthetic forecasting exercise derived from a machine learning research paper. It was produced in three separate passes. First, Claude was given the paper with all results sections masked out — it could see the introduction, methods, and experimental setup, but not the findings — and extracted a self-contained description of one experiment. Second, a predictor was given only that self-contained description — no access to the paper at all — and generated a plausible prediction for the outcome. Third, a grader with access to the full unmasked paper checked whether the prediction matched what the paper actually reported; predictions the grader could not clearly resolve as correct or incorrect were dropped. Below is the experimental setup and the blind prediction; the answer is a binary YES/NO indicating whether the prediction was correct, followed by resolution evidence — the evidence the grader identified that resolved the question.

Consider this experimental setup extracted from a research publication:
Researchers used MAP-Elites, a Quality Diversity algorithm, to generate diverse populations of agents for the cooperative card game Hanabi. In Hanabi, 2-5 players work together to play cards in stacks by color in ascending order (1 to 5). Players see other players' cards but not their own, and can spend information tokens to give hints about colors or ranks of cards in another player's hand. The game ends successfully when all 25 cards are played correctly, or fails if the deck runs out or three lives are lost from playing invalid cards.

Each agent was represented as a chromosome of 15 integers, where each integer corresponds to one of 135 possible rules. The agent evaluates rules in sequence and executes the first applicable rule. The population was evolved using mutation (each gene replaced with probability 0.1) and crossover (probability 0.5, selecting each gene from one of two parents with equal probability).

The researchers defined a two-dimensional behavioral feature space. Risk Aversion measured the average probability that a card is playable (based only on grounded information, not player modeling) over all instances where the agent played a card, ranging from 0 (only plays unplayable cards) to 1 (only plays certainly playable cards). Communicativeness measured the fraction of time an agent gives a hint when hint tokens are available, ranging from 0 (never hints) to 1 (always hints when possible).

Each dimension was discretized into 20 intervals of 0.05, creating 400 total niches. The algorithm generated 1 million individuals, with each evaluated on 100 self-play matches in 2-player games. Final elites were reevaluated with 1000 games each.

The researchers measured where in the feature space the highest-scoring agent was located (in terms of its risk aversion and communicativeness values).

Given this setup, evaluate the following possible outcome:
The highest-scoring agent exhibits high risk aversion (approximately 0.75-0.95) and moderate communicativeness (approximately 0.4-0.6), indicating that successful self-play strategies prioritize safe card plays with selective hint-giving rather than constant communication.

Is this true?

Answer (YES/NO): YES